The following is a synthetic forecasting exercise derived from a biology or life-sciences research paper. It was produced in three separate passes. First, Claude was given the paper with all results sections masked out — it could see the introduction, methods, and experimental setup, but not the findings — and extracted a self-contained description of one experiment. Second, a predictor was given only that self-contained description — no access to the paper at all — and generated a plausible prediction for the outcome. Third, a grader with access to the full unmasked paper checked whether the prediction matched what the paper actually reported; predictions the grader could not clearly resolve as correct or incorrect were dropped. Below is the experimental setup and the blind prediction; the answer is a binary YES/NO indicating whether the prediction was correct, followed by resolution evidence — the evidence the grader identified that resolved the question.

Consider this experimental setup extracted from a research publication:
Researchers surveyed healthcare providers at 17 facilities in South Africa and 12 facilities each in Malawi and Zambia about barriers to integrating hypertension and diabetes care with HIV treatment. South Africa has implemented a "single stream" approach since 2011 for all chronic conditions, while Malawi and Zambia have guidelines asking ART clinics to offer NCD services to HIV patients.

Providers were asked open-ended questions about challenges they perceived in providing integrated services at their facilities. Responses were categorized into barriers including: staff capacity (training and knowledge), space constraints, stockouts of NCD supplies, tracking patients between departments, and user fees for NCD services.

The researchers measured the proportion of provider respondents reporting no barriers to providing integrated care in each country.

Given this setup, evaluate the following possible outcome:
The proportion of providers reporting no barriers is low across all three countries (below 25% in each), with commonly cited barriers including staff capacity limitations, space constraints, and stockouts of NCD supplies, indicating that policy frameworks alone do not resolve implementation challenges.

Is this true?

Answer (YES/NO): NO